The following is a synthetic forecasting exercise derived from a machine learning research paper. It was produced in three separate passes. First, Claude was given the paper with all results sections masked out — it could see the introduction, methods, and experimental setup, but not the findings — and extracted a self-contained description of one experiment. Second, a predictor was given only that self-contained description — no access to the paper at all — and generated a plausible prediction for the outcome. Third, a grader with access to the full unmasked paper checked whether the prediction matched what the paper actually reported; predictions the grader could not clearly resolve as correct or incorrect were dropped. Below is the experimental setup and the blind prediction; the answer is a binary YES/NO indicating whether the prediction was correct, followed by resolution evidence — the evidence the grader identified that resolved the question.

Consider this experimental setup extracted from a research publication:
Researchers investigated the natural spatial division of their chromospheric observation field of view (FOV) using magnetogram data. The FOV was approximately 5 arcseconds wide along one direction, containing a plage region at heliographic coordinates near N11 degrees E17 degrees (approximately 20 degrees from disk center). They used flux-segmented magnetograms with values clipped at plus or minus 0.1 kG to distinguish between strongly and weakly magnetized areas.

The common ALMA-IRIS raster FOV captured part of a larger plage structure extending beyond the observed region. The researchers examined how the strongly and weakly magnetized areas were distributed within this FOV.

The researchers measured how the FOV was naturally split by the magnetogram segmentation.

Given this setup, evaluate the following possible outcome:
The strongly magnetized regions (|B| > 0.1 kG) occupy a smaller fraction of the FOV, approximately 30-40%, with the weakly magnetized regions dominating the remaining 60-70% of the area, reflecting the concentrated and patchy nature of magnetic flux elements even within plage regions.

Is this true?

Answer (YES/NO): NO